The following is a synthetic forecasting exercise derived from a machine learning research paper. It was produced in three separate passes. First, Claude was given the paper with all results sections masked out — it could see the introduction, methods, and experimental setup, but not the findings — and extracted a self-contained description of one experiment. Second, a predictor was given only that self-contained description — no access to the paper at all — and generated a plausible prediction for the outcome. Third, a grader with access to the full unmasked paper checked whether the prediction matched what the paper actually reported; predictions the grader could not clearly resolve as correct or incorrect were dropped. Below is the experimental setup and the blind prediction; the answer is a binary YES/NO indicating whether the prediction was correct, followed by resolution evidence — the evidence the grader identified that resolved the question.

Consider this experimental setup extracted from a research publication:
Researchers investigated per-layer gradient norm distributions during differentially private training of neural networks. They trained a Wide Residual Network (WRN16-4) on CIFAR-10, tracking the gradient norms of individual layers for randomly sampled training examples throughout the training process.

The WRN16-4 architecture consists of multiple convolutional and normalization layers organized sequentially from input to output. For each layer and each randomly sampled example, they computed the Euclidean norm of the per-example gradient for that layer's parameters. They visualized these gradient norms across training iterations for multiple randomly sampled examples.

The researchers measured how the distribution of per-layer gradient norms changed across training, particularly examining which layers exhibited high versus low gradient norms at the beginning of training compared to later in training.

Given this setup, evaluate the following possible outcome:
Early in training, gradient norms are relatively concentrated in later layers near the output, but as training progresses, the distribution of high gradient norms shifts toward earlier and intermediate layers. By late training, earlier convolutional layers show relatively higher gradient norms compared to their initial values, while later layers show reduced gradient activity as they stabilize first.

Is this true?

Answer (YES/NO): NO